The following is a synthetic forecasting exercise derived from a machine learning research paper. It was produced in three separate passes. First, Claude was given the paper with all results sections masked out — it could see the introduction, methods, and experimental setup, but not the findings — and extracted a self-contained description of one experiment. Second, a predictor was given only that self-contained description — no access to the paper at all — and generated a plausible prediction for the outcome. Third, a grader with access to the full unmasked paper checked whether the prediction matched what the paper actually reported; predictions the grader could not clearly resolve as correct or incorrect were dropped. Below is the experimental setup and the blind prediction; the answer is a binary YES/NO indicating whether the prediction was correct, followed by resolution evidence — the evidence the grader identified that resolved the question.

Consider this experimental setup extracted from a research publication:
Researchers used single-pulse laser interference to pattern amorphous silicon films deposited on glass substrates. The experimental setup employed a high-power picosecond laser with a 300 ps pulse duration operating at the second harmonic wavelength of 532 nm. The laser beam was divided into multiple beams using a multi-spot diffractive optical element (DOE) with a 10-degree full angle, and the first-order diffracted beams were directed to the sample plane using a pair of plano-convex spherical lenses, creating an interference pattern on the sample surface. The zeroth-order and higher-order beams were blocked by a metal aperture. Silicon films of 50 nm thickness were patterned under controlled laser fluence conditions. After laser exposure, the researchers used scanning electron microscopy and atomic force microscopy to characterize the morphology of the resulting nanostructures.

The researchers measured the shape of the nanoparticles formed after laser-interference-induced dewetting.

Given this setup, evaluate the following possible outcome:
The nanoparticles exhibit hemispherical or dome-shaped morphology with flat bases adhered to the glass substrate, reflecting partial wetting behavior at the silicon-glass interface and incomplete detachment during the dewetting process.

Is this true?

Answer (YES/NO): YES